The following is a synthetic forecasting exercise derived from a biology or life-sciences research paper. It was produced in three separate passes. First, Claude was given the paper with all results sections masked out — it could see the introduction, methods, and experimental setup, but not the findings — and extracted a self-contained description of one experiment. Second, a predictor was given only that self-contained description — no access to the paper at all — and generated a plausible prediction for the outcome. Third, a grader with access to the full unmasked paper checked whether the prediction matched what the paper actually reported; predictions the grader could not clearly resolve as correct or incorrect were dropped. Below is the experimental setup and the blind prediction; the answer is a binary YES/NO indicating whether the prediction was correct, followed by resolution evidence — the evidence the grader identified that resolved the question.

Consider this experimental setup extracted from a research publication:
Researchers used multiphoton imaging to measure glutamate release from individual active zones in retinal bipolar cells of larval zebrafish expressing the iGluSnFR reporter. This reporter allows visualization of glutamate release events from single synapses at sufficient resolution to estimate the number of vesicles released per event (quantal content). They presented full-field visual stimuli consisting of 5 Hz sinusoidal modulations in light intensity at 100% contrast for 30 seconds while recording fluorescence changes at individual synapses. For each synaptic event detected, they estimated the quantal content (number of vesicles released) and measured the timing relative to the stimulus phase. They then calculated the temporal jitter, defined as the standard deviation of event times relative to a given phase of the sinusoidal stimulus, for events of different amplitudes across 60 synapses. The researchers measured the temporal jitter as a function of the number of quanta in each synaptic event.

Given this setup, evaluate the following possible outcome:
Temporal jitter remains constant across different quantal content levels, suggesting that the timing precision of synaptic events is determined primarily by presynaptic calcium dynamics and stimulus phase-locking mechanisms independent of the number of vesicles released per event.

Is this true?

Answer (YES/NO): NO